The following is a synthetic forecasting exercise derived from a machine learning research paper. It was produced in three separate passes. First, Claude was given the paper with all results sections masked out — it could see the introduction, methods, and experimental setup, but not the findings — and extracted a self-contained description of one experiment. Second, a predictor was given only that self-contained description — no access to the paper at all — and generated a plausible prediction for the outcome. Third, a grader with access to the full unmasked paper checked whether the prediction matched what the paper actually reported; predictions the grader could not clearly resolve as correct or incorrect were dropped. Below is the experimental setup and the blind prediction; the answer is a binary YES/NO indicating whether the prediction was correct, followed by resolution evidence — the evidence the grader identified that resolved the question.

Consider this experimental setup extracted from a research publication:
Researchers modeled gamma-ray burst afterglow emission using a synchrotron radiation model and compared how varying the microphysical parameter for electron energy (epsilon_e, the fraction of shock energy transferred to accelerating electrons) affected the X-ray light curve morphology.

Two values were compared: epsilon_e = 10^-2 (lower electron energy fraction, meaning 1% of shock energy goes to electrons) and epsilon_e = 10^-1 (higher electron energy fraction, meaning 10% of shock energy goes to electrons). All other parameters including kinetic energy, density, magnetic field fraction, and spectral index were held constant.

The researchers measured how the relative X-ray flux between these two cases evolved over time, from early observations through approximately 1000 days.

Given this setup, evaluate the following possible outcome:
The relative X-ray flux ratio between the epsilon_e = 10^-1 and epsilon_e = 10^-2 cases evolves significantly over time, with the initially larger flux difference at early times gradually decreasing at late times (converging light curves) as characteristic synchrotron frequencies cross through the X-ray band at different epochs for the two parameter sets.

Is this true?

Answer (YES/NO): NO